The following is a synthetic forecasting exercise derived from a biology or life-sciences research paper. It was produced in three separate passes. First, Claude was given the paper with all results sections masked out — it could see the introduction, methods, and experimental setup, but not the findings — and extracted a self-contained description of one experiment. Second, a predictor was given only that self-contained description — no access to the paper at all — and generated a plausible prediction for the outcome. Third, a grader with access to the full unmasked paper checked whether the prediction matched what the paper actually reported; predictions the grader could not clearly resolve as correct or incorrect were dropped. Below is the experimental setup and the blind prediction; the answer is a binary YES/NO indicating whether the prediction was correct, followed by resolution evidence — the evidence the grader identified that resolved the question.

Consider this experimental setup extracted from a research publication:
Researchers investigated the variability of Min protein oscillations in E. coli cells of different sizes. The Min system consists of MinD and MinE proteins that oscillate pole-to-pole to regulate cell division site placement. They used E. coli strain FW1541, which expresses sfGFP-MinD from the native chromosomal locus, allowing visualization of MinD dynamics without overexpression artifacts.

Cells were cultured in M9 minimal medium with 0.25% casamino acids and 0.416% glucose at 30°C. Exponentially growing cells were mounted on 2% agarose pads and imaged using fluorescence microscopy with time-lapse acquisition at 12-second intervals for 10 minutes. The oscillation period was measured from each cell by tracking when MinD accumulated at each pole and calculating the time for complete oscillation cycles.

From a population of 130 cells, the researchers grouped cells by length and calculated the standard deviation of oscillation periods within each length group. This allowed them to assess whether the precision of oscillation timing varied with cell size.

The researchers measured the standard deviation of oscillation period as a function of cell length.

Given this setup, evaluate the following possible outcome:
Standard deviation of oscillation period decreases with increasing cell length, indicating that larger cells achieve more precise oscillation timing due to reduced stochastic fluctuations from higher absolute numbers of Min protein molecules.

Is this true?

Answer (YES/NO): YES